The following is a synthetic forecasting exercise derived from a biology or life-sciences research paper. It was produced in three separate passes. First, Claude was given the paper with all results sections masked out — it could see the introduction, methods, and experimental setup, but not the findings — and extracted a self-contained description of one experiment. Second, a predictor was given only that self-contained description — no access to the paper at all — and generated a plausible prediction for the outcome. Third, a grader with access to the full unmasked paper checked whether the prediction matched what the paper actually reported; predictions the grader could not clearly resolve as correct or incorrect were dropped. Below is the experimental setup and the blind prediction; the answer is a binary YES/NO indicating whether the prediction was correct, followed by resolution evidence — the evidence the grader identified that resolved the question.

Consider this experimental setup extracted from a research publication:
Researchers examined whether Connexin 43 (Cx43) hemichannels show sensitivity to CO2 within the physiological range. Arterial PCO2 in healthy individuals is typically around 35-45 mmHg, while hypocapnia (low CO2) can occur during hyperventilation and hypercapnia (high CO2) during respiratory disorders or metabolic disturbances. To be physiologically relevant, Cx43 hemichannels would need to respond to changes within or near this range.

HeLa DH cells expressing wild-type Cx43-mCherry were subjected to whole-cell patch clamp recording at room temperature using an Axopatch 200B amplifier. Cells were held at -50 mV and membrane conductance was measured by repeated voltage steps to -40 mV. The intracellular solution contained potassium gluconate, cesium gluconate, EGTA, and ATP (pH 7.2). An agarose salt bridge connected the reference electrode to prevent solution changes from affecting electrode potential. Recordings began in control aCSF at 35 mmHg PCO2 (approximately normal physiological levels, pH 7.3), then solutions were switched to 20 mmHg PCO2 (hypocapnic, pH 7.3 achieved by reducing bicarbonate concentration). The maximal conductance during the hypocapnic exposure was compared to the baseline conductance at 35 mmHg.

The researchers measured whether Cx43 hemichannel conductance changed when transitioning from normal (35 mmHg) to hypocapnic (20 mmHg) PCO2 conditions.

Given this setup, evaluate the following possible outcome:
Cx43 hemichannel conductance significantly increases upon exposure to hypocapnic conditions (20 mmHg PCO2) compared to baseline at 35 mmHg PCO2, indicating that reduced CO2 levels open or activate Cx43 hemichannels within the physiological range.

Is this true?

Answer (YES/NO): NO